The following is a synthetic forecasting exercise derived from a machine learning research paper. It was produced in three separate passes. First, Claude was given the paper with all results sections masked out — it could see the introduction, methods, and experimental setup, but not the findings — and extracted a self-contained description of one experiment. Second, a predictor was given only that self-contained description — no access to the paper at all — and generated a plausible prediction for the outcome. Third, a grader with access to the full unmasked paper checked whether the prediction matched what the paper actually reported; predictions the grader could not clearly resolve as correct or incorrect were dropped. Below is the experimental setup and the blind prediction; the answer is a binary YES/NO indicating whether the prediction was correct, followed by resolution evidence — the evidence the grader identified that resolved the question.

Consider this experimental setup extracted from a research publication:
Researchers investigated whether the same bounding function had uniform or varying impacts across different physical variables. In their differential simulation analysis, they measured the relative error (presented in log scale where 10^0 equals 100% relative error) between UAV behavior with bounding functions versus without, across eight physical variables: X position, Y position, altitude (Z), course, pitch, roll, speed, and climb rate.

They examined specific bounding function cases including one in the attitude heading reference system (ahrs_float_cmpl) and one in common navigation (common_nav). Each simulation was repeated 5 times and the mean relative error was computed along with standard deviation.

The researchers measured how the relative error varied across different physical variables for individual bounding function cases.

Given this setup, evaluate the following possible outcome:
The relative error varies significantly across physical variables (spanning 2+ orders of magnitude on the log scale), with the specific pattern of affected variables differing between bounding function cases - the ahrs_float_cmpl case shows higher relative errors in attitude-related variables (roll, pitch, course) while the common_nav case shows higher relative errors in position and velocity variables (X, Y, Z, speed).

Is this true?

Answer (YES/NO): NO